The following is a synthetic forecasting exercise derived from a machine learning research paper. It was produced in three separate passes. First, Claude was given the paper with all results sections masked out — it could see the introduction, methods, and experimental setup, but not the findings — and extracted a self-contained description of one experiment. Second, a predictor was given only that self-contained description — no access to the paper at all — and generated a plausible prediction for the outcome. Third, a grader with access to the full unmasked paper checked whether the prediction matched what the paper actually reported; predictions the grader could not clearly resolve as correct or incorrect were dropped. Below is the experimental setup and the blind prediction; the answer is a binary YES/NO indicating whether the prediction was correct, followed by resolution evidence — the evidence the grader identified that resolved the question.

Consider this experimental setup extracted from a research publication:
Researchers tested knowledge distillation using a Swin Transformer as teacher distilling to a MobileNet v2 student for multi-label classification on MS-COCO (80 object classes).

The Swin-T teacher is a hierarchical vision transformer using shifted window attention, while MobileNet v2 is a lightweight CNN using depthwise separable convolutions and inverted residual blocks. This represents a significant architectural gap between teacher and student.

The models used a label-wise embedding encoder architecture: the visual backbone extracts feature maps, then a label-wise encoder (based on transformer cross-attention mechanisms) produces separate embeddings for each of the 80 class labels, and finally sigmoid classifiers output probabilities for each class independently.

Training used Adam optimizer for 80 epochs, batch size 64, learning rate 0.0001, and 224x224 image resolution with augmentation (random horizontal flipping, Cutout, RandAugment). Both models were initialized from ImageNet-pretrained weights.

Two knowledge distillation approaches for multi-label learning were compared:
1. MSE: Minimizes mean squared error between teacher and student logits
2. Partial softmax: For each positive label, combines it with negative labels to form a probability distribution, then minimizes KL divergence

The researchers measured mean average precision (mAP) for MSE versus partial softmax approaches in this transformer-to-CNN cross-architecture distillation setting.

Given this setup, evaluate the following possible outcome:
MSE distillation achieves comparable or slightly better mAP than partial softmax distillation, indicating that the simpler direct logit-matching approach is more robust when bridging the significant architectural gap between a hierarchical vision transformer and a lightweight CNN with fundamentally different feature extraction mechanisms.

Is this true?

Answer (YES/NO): NO